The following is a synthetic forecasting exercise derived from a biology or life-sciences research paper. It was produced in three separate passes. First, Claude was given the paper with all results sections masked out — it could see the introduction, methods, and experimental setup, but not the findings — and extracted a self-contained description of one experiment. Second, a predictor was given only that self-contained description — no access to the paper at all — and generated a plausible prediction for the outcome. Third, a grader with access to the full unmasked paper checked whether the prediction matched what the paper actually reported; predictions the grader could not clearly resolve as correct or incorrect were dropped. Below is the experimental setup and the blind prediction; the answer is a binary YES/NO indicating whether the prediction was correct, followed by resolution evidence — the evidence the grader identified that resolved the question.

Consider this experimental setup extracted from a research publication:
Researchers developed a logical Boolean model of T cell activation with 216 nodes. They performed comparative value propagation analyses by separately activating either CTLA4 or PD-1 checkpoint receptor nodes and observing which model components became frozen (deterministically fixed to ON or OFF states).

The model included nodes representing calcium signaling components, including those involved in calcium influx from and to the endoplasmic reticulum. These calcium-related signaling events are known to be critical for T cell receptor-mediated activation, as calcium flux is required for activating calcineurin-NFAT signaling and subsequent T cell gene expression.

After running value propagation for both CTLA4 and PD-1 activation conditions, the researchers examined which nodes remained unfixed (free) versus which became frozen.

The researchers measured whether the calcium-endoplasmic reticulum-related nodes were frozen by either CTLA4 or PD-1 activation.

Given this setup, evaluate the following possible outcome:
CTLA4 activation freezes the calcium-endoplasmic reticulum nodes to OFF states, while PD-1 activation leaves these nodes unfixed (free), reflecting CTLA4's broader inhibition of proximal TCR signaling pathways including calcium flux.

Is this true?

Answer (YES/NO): NO